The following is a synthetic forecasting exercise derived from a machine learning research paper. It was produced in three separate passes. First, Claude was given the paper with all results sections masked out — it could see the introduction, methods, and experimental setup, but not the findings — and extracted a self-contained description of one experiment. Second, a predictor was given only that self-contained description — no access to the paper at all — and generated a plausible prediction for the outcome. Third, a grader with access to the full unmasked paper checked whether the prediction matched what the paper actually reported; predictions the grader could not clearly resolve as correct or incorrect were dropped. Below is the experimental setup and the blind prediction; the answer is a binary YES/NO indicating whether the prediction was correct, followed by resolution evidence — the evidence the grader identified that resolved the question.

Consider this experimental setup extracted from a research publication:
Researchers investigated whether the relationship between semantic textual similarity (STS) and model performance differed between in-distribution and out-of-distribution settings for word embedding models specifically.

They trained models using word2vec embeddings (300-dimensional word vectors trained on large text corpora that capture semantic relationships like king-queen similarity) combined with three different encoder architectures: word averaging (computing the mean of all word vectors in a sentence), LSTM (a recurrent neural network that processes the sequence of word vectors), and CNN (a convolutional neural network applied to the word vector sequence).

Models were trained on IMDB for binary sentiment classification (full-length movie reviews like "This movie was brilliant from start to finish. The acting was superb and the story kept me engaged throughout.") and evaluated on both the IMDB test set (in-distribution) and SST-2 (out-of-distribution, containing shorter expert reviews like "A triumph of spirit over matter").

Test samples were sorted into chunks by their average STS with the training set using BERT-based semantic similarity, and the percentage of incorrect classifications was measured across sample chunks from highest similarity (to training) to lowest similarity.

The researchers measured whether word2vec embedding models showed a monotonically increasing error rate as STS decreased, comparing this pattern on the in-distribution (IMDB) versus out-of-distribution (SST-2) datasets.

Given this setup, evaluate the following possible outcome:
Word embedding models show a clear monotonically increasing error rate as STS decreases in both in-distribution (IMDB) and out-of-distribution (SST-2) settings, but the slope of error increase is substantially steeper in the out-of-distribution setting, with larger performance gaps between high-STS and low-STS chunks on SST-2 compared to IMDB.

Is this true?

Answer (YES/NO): NO